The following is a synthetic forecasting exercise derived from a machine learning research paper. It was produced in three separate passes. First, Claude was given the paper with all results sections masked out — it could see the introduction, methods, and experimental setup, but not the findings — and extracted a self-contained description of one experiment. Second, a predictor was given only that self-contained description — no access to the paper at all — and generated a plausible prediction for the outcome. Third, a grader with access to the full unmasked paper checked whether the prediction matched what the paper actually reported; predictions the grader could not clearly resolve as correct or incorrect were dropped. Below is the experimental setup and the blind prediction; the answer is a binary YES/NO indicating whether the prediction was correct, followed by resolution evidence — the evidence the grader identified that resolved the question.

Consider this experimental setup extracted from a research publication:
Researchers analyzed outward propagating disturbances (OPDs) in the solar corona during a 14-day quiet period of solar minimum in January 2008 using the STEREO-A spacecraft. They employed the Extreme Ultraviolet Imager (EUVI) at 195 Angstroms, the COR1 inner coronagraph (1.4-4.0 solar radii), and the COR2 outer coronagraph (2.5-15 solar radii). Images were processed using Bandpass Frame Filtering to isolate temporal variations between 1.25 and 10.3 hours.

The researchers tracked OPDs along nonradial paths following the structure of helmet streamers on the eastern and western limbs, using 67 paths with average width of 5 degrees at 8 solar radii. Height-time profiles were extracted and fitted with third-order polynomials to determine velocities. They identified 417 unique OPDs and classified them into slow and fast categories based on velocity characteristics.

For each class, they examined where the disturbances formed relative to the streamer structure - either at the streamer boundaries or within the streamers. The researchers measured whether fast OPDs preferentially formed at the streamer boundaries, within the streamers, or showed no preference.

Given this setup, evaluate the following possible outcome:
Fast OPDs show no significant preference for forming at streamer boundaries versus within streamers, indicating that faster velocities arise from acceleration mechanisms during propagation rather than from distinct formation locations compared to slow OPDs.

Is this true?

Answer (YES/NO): NO